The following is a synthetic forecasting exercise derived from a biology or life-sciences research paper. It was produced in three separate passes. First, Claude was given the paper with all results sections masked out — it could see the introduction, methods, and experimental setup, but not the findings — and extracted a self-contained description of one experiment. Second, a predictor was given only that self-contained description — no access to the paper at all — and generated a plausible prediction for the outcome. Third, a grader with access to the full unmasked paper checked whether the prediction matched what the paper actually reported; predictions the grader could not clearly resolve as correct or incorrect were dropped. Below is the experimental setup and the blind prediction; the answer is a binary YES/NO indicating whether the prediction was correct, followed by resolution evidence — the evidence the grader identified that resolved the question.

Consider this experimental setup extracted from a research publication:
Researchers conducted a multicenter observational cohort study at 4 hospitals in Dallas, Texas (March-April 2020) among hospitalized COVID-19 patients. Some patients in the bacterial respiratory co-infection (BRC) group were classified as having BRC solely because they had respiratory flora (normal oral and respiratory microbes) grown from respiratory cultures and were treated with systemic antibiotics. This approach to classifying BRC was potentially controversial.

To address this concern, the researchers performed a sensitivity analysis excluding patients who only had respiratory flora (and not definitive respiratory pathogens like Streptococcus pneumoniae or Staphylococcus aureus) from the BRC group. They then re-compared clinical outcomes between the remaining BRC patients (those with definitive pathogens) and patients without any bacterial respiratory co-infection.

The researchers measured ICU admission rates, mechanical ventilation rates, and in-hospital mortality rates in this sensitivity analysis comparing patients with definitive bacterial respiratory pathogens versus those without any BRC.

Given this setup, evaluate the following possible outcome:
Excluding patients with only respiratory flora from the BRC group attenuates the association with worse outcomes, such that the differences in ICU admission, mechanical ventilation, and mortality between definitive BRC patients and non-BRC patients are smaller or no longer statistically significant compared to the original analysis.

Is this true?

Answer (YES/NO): NO